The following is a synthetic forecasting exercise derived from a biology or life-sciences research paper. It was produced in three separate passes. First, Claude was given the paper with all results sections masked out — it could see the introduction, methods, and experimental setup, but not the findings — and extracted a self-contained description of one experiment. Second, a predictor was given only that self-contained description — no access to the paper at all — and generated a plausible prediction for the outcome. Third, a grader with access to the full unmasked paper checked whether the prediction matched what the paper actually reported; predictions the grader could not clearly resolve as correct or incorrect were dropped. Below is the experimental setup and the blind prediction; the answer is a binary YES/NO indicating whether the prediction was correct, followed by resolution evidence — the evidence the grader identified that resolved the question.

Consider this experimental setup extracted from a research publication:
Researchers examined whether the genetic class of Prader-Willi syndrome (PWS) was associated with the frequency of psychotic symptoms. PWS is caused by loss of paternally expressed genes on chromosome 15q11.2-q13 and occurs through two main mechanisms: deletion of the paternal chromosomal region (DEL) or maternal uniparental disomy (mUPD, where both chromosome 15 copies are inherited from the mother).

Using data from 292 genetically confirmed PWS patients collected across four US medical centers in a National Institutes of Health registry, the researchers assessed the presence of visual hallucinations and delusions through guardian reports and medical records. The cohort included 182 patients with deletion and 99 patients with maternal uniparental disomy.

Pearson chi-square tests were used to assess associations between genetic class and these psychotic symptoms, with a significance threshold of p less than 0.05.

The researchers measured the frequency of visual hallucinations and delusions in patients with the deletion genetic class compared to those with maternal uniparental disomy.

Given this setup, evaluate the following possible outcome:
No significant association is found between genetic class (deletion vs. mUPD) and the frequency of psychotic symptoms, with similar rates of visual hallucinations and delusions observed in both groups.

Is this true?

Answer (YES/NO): YES